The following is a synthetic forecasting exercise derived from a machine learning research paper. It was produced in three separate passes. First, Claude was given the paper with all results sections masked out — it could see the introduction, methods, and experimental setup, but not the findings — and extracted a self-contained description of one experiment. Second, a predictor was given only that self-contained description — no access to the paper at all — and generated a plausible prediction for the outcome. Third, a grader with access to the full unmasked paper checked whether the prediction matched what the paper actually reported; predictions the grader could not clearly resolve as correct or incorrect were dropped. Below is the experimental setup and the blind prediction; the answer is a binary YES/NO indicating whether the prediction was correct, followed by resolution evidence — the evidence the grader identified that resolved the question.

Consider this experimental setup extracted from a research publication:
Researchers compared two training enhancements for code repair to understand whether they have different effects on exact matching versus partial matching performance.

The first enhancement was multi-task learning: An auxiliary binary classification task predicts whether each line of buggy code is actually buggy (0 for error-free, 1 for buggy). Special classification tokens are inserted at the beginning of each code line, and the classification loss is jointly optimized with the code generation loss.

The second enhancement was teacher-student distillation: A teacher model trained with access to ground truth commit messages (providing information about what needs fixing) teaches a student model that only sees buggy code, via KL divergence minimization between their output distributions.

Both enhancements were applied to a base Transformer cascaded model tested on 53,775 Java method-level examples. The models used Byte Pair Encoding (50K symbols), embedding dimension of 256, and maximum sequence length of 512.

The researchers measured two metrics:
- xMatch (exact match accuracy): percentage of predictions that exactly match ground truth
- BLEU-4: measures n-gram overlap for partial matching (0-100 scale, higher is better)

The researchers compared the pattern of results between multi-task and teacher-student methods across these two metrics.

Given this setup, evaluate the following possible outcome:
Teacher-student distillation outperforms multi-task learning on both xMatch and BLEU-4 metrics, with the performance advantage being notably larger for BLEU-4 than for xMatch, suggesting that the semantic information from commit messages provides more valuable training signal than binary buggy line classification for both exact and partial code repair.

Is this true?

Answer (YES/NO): NO